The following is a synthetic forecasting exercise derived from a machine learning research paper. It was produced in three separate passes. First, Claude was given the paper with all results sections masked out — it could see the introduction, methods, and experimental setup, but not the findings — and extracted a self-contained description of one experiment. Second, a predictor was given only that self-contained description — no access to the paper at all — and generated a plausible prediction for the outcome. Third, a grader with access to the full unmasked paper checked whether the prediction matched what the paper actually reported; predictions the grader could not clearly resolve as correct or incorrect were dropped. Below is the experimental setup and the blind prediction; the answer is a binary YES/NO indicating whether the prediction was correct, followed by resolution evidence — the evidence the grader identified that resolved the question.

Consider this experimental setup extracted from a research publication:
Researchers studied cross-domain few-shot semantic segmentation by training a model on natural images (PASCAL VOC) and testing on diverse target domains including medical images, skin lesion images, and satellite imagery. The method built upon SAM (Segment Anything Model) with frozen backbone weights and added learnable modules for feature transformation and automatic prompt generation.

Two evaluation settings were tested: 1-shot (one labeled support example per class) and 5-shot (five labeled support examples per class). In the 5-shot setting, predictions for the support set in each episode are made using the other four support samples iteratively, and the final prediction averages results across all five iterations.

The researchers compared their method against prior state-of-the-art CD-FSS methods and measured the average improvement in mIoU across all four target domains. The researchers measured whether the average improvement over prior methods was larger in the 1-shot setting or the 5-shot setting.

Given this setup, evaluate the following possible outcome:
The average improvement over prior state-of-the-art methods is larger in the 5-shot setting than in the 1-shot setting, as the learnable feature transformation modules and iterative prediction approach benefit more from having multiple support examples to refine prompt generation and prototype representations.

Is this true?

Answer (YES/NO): NO